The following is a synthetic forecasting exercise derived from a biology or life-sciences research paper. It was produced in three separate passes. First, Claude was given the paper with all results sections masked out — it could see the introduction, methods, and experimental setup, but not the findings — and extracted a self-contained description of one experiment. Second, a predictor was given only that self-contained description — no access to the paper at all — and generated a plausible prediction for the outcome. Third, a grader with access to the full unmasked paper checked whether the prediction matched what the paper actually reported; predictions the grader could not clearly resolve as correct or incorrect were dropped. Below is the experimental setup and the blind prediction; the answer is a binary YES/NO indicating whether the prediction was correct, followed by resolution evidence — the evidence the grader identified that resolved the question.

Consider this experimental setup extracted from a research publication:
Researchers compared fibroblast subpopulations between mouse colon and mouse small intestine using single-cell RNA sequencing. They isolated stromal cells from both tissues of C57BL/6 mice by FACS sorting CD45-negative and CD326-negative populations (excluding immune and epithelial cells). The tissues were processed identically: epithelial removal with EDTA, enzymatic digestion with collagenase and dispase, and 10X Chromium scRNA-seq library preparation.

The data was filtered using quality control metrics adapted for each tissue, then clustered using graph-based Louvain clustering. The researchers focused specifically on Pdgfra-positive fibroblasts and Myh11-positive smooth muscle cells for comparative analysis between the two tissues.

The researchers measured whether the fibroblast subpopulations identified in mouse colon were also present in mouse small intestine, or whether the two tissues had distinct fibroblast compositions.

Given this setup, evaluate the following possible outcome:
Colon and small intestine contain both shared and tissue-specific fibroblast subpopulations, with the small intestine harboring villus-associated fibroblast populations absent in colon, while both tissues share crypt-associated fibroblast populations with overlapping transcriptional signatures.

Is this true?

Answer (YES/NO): NO